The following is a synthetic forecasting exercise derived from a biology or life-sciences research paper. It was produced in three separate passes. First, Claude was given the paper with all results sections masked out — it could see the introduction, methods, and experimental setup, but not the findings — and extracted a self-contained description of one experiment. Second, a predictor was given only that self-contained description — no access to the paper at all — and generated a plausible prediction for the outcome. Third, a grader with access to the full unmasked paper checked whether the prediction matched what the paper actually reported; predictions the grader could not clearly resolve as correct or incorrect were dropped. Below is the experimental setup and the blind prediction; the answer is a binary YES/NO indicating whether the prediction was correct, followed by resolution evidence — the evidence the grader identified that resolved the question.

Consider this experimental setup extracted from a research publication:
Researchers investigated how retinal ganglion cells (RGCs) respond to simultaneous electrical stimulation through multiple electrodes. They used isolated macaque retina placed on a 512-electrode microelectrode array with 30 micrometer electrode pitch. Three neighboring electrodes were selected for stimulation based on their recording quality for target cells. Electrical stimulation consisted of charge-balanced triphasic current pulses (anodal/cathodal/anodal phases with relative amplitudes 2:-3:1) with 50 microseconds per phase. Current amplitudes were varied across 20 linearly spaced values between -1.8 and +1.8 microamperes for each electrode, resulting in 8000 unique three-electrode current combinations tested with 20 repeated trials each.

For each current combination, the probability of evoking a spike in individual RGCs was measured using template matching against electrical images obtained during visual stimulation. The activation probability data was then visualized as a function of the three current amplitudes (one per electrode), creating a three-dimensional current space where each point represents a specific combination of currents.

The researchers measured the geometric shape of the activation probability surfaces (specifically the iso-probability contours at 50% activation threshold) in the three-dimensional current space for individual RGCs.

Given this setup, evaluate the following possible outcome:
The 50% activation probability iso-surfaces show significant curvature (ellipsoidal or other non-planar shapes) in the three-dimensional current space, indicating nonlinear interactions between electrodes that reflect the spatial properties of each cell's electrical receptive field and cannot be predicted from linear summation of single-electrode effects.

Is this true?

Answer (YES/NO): NO